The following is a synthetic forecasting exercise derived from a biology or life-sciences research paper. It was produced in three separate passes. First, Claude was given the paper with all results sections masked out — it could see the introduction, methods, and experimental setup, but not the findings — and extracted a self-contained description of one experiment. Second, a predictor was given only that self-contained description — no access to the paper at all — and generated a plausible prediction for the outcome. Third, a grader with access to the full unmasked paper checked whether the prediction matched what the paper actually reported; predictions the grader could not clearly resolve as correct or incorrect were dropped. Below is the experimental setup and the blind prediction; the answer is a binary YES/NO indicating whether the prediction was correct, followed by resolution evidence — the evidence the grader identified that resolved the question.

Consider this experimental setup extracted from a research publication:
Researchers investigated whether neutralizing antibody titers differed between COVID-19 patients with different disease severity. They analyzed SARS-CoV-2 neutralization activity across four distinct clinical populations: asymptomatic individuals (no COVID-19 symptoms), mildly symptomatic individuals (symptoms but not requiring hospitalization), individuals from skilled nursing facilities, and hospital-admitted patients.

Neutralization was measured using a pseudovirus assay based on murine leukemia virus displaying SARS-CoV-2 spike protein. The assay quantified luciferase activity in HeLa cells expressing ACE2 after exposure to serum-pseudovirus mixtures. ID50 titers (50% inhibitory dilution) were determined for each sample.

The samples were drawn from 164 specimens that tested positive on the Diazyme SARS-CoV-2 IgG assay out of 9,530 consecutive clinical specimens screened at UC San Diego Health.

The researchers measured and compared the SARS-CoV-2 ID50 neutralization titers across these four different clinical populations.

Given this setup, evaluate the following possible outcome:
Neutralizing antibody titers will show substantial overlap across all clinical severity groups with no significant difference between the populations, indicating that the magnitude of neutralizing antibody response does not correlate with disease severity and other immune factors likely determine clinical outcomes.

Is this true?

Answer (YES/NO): YES